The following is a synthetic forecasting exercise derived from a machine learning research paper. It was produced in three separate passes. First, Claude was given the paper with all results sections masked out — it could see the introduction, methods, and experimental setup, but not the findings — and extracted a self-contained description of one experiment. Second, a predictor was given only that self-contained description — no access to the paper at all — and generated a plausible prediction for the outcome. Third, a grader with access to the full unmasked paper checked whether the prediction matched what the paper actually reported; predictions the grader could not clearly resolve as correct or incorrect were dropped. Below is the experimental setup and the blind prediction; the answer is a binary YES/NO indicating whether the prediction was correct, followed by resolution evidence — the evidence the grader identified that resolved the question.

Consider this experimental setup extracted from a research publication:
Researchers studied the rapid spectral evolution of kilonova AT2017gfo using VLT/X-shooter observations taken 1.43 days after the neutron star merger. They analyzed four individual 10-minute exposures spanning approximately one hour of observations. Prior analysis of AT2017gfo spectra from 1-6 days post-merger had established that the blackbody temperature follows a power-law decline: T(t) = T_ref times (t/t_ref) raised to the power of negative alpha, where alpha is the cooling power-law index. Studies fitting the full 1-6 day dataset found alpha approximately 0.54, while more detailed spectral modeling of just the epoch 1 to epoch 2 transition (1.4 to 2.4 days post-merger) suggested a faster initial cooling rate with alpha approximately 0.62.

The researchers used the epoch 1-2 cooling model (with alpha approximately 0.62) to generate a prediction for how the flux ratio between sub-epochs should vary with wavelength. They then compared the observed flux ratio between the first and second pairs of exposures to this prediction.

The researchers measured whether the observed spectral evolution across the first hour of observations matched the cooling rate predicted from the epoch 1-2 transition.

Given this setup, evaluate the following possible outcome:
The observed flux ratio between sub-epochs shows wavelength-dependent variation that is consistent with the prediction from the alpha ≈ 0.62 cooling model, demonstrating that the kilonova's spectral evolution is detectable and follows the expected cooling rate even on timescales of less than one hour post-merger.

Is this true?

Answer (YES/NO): NO